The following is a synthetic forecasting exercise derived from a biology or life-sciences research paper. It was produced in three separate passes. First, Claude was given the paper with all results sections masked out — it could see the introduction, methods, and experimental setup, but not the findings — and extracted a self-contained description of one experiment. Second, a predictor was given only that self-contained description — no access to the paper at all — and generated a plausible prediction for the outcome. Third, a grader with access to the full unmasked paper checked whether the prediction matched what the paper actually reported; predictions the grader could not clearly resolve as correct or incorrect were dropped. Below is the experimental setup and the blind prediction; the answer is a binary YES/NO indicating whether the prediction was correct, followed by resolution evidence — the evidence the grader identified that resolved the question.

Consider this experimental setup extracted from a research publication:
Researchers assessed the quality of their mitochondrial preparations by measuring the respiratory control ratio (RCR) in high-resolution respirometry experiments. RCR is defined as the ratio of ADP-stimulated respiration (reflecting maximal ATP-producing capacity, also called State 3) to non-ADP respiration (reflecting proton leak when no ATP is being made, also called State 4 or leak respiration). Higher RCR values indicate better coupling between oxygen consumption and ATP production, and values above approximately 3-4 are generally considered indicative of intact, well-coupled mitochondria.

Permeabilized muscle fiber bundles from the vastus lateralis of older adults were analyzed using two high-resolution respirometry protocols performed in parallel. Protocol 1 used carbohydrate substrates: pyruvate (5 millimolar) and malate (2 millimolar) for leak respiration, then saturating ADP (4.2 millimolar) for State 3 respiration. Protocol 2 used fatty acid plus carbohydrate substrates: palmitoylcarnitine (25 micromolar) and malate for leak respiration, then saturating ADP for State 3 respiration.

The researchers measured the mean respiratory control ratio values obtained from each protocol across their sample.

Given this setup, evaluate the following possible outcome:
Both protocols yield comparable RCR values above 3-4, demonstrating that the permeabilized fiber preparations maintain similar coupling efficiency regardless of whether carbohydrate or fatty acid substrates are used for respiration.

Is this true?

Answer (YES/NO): NO